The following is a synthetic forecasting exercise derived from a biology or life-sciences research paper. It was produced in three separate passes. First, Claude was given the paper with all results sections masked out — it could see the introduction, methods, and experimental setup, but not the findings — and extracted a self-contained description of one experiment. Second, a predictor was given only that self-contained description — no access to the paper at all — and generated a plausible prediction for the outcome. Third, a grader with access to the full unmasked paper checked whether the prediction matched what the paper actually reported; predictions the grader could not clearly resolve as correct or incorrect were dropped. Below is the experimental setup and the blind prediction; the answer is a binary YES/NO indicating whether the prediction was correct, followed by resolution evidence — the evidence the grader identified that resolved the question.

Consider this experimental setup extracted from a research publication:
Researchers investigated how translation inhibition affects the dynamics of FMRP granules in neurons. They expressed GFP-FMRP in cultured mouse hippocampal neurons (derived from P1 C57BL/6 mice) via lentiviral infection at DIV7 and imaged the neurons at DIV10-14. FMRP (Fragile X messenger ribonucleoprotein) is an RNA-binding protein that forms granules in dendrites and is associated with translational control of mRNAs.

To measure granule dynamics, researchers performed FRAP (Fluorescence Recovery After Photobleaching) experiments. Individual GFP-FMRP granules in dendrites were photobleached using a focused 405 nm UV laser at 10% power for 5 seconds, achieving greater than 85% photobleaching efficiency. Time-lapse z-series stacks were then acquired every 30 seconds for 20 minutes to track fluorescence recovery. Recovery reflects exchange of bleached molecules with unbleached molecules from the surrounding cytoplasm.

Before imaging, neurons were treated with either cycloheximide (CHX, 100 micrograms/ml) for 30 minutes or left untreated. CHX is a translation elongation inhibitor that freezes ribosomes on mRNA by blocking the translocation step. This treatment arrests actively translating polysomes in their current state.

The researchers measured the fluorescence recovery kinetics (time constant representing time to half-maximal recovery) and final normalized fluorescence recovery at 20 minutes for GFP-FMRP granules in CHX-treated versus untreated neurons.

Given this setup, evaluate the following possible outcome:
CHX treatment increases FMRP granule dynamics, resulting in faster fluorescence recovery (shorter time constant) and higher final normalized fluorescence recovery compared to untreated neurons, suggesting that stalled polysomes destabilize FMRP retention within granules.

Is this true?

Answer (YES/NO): NO